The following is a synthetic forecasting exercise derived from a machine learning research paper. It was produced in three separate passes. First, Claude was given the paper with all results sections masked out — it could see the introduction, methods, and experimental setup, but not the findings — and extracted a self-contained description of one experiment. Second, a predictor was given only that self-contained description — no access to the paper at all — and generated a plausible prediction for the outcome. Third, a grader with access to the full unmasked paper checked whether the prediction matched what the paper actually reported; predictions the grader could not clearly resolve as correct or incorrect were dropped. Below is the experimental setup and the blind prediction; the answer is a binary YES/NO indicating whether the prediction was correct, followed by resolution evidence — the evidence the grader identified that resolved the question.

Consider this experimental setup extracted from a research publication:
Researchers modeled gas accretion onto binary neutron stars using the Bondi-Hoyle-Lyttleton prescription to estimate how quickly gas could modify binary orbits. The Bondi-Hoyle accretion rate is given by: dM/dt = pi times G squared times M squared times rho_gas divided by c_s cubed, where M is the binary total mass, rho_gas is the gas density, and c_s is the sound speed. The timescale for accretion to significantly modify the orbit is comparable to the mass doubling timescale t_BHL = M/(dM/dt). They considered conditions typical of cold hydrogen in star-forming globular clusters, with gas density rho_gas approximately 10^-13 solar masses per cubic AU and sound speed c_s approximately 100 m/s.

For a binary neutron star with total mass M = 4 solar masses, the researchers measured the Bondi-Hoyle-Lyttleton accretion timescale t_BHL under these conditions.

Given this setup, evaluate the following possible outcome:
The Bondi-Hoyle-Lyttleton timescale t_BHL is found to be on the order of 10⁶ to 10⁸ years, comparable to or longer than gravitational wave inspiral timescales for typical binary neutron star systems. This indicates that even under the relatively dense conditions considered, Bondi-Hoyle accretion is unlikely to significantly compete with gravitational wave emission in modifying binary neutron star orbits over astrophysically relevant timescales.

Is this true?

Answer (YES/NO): NO